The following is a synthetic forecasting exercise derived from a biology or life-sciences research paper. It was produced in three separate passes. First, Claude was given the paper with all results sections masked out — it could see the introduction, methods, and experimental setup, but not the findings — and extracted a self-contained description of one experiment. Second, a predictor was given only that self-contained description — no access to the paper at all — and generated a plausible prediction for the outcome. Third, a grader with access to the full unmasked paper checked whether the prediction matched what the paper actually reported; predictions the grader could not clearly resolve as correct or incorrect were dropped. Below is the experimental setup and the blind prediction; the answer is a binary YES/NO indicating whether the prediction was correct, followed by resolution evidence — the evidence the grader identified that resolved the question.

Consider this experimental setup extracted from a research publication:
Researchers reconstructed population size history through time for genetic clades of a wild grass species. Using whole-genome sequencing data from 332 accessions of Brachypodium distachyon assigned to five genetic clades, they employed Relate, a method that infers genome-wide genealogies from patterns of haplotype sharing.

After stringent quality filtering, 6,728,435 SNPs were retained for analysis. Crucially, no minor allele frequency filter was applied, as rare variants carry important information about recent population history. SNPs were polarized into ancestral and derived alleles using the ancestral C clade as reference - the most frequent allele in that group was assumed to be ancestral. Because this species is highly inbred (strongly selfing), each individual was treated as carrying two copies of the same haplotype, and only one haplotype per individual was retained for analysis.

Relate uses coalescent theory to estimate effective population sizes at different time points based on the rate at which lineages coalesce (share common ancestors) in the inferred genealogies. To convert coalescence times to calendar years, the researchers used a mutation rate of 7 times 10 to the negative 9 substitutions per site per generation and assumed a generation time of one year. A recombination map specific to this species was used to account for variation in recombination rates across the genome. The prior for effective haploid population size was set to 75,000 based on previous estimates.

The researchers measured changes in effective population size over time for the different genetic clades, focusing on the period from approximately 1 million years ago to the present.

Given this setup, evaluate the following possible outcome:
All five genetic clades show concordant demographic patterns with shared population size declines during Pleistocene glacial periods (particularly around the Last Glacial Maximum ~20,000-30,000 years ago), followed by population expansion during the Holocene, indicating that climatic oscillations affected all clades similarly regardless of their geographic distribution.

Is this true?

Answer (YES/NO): NO